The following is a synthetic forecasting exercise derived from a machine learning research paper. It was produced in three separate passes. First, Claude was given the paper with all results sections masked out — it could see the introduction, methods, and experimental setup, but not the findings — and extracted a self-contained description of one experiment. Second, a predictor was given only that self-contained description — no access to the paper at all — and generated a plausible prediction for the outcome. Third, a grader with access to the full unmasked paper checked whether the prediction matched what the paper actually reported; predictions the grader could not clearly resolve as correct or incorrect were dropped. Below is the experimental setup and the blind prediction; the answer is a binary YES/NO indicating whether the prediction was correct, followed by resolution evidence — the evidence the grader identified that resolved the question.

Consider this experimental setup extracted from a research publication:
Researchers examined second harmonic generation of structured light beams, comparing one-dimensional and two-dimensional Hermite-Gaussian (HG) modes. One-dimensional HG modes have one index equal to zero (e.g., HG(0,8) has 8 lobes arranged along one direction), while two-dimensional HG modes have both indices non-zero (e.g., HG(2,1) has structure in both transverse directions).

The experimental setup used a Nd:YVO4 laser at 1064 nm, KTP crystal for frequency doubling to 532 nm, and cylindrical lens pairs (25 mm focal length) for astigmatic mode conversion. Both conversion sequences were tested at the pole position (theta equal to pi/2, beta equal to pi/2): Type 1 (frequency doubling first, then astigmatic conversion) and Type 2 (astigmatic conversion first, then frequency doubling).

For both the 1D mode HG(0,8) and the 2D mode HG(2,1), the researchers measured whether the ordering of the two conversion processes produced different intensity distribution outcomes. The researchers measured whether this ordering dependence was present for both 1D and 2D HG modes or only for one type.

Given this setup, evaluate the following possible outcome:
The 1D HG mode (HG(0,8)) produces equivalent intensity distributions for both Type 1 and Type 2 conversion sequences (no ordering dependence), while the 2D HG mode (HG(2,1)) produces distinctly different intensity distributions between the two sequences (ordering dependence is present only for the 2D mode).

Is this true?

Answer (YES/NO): NO